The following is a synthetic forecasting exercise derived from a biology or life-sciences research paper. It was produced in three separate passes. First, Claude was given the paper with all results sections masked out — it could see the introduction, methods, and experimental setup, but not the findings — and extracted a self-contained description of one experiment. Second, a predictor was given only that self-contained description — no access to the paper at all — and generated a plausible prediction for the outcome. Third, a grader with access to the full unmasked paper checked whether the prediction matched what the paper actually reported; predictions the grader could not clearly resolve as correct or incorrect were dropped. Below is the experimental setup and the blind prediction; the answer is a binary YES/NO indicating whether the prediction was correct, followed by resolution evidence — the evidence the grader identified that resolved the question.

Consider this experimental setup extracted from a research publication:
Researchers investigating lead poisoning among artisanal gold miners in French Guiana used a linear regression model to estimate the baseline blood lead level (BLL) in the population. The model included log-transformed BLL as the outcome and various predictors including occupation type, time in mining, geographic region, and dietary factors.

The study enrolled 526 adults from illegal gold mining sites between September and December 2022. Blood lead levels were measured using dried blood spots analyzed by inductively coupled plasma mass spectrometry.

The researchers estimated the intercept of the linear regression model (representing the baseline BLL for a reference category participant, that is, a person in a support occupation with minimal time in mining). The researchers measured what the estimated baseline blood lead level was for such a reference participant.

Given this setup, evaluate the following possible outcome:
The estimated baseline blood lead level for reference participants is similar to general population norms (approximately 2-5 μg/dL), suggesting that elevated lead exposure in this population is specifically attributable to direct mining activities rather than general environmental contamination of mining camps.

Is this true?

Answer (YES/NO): NO